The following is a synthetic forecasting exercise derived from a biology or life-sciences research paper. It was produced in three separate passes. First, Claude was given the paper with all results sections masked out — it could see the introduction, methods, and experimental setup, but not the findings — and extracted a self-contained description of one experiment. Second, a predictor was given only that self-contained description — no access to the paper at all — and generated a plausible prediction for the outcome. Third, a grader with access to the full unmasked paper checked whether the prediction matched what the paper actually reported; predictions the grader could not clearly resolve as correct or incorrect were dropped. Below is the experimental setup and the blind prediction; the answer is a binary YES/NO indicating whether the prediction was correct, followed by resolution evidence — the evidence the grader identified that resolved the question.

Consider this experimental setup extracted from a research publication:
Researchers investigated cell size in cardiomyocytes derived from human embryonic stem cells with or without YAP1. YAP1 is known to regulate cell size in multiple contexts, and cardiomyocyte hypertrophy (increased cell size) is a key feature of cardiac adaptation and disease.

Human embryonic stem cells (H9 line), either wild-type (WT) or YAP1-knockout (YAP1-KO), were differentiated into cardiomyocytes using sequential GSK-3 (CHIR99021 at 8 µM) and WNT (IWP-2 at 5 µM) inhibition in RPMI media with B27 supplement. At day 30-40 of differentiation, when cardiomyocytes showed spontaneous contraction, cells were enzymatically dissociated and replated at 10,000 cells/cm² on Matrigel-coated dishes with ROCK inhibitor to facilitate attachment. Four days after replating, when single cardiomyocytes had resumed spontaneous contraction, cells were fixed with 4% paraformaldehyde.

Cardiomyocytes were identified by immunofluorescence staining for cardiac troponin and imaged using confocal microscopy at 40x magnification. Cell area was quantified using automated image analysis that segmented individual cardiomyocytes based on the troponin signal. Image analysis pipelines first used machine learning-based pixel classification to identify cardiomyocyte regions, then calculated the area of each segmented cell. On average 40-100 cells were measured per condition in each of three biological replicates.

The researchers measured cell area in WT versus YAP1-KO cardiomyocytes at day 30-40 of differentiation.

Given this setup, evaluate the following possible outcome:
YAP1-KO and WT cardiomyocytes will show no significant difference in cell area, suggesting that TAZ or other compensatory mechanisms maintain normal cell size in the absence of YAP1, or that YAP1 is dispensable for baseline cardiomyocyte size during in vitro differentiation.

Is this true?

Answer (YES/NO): NO